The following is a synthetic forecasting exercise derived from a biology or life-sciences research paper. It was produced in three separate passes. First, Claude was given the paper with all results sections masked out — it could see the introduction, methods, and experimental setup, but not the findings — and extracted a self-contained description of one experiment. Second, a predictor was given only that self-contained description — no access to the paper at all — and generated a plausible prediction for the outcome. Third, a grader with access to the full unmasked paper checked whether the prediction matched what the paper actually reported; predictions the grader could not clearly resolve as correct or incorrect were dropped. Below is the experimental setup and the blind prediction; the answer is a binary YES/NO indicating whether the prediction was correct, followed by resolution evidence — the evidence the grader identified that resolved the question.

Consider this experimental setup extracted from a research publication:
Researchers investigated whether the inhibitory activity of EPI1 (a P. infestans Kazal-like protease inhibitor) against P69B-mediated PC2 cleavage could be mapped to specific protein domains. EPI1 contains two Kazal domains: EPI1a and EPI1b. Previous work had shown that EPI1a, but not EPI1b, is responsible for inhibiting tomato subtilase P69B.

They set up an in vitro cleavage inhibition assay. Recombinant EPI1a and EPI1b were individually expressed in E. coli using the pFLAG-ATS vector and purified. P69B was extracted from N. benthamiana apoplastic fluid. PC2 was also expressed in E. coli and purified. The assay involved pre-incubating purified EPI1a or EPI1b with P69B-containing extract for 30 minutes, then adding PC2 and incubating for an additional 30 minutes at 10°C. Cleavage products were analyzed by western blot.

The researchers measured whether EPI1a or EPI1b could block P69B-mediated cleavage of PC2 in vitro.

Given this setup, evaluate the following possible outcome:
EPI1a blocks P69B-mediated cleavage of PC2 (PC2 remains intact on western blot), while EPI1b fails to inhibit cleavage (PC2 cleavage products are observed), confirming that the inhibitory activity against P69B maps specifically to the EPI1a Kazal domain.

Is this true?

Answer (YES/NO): YES